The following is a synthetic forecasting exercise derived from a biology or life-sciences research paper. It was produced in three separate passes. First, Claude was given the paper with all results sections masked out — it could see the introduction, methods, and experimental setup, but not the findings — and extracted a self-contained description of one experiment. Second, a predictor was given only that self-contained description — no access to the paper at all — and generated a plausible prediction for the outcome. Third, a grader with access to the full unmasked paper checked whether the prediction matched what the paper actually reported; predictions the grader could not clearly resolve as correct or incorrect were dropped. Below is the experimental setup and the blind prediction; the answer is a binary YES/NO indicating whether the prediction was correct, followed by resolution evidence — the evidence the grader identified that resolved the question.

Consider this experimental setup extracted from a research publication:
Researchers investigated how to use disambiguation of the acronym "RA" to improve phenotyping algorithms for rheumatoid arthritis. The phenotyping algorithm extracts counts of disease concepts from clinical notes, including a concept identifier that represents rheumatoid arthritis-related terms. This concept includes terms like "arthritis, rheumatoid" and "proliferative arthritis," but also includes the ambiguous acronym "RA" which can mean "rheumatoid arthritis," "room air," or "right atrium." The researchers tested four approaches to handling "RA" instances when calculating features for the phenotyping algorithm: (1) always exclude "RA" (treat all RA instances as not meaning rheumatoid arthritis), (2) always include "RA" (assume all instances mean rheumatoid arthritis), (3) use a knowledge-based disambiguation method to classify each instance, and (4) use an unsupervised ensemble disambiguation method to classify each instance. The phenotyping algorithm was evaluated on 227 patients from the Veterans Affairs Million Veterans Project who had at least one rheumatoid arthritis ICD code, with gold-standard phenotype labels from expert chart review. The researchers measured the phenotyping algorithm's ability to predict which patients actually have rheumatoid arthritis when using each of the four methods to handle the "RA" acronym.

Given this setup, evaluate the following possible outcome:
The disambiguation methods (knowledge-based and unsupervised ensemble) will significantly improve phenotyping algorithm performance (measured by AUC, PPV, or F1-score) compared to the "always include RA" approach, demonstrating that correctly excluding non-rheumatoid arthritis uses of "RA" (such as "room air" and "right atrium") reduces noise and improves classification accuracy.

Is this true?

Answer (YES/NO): YES